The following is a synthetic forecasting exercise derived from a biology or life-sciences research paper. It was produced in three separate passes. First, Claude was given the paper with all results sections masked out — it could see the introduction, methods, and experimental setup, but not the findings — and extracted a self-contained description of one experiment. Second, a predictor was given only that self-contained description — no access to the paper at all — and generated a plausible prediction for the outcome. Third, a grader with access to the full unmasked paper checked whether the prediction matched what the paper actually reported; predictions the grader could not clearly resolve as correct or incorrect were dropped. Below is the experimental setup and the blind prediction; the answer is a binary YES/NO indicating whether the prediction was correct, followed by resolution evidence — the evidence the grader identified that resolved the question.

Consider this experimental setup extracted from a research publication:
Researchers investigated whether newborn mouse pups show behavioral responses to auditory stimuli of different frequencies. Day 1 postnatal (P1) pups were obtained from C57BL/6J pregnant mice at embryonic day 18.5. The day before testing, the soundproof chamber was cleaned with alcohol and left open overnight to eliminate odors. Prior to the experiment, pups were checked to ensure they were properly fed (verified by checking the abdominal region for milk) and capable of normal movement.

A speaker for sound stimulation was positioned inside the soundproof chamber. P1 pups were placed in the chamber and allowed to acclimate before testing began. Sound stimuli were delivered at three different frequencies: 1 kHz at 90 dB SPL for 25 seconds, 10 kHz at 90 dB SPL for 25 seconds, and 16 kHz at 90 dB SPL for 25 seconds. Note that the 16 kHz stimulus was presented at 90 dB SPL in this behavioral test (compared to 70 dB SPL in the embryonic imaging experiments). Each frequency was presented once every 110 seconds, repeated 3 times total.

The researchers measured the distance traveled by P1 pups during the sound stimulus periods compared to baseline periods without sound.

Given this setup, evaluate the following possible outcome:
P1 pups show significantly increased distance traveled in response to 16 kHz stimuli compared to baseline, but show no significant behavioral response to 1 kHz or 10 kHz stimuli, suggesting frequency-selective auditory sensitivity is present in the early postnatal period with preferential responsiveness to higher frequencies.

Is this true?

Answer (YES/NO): NO